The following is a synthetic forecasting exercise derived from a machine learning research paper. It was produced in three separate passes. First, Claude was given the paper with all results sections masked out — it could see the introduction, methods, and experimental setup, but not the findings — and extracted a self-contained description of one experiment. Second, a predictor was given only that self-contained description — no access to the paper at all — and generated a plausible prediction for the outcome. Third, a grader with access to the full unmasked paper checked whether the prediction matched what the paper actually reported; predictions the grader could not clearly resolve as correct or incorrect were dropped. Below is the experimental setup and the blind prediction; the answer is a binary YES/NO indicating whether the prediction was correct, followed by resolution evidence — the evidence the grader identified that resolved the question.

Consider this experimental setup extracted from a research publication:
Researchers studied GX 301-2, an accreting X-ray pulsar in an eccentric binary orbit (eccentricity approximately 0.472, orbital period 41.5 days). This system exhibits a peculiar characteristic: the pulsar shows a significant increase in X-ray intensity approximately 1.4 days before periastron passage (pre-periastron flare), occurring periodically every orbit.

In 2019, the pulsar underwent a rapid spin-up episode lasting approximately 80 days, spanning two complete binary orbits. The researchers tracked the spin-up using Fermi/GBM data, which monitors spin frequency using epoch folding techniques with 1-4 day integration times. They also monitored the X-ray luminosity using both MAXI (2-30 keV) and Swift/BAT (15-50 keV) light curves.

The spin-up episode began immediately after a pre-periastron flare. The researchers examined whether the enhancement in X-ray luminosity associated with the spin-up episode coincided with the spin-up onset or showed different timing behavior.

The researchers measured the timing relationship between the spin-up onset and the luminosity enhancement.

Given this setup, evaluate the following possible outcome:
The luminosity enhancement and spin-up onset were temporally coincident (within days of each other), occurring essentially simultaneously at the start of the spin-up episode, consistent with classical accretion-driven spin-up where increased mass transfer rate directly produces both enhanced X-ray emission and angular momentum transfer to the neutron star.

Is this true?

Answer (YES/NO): YES